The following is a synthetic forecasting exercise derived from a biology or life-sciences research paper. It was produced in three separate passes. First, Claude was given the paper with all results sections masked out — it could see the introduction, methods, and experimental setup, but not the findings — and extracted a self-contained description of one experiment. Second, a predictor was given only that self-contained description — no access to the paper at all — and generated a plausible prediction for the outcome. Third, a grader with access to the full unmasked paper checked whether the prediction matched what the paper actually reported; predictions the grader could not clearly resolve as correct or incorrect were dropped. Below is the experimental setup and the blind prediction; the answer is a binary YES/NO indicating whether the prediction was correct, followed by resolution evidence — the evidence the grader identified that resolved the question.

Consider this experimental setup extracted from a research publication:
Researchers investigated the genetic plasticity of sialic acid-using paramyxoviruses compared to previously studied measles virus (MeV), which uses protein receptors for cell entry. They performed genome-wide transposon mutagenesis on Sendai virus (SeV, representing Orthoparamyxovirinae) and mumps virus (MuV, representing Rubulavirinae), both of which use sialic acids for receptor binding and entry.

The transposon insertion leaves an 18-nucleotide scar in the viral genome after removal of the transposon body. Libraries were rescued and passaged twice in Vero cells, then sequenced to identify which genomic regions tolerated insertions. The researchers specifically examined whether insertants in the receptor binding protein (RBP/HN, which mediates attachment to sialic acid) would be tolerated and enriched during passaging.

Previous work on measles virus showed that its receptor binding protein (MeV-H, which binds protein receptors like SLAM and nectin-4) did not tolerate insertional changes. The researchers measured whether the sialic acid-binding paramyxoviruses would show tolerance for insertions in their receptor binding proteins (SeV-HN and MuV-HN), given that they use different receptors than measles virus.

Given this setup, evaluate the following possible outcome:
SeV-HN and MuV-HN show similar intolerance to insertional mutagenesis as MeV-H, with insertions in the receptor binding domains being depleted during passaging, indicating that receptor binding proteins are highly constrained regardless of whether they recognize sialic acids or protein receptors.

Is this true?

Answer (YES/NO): YES